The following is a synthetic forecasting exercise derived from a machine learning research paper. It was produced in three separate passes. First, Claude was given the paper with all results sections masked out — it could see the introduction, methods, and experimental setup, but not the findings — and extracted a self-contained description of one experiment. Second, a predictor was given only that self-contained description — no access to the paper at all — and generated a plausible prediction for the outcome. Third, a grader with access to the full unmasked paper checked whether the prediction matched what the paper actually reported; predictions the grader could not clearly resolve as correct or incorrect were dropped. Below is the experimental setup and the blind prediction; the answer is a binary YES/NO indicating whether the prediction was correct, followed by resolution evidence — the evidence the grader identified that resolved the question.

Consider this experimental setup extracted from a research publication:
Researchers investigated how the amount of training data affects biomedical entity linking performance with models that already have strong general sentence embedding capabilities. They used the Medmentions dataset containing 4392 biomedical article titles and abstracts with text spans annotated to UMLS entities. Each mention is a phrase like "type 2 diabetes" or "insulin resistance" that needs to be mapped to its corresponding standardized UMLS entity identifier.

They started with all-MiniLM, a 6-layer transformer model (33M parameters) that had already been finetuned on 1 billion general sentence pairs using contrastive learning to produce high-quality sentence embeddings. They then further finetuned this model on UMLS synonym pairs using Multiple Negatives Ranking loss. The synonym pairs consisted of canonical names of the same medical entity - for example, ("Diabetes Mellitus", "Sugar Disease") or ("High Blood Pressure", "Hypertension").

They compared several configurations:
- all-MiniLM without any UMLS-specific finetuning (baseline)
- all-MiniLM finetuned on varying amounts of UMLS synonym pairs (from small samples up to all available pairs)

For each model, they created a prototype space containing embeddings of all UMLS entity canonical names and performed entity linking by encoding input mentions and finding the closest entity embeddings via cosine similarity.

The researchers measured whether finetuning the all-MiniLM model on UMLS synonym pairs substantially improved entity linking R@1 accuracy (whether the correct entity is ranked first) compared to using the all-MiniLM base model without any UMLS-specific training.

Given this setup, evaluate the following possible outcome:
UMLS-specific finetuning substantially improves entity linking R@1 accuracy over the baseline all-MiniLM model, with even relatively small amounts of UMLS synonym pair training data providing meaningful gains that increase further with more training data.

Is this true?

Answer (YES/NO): NO